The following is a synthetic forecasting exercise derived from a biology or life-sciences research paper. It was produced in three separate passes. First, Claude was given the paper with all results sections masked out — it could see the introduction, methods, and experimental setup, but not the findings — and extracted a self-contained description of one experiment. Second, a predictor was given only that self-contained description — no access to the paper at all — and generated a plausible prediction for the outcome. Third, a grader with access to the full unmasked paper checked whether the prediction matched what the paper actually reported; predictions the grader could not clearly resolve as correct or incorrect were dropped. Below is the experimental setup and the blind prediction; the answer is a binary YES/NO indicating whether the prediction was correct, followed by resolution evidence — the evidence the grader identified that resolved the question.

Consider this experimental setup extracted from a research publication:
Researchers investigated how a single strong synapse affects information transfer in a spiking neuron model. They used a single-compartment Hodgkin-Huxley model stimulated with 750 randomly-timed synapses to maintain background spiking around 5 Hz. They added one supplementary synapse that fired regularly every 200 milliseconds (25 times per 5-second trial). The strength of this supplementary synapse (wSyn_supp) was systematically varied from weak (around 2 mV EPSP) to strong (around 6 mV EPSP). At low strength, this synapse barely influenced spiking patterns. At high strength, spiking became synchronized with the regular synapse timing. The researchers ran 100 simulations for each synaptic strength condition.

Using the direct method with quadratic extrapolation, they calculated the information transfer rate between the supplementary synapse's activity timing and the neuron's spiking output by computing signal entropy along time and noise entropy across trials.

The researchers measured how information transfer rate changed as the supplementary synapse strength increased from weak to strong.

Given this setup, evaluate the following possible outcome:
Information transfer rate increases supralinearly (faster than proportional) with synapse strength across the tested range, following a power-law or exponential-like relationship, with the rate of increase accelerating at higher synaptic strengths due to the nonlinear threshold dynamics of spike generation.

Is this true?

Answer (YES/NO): NO